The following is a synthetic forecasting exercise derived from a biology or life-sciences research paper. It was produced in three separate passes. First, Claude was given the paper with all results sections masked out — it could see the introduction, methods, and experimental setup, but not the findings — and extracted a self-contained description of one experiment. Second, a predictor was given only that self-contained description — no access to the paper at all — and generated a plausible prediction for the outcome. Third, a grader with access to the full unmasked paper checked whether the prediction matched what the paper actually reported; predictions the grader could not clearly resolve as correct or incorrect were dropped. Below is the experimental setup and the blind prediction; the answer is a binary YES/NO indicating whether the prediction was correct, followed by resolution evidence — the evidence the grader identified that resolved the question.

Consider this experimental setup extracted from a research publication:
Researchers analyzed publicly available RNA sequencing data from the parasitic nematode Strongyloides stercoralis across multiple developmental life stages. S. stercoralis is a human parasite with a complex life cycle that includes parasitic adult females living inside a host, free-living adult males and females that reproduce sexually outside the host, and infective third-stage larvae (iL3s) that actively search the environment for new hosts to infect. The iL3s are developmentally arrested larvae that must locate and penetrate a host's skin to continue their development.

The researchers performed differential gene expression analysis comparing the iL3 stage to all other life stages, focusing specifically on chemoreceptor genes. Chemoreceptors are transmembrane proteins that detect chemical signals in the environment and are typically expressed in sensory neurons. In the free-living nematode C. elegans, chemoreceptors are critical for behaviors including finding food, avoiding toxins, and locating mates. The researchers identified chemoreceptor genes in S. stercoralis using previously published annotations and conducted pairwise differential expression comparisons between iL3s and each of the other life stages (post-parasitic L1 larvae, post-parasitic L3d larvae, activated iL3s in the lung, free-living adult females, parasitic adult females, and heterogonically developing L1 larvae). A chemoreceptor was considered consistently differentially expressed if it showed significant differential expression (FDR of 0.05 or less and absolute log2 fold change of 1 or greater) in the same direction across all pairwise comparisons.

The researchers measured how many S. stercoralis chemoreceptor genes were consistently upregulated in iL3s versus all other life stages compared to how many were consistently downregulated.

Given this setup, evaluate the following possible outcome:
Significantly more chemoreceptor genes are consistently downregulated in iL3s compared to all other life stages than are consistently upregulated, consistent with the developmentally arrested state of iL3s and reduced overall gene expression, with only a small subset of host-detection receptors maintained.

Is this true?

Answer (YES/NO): NO